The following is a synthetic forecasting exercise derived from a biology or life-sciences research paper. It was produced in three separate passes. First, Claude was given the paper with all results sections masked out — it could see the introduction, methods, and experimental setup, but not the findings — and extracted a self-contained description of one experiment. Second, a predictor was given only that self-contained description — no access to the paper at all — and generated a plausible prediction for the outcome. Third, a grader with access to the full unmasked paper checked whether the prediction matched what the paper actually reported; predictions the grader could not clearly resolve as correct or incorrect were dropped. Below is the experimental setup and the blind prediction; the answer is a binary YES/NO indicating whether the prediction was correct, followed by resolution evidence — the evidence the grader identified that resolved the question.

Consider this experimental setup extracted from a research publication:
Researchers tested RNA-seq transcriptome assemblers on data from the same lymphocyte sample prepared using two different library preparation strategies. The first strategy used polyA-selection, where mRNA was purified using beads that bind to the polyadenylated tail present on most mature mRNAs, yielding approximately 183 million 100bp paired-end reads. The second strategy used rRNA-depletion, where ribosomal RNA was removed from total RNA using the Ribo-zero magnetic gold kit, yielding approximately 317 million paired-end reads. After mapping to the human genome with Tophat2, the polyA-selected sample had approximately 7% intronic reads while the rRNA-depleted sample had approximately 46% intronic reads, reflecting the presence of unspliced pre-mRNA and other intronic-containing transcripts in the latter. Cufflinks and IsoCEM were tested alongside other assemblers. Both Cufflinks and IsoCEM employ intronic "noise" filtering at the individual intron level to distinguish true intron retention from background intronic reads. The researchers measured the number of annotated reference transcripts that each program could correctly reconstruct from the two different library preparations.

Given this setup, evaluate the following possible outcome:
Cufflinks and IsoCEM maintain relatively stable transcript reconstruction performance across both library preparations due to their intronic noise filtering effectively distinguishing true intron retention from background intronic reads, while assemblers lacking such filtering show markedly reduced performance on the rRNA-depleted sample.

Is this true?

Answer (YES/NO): NO